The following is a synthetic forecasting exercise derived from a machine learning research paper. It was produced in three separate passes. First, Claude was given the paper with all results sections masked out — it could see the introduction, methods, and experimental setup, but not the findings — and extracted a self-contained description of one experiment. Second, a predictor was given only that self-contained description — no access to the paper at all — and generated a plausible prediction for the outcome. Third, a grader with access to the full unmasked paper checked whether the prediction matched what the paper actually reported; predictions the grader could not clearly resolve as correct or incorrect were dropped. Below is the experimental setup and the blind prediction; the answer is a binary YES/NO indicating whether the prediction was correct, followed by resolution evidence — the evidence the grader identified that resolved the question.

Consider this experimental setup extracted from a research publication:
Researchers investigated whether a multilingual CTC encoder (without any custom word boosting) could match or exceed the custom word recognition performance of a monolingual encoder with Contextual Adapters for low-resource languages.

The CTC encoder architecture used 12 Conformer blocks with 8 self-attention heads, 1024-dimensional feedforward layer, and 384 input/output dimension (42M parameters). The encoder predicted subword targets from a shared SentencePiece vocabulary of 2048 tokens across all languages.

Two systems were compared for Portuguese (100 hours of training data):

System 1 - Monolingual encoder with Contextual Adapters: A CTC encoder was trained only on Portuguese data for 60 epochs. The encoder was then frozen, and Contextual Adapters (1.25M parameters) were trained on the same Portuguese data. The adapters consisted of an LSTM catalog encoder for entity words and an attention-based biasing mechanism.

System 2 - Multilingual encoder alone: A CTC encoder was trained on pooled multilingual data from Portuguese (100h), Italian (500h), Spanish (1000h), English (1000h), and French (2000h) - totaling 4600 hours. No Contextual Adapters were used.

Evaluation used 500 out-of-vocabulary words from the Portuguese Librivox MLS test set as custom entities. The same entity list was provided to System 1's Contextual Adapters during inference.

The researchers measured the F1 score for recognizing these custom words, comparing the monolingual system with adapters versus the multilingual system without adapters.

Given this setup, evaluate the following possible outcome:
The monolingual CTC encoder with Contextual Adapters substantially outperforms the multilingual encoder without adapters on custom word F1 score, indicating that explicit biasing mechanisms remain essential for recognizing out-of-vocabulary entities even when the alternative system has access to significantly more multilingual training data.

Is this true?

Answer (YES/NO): NO